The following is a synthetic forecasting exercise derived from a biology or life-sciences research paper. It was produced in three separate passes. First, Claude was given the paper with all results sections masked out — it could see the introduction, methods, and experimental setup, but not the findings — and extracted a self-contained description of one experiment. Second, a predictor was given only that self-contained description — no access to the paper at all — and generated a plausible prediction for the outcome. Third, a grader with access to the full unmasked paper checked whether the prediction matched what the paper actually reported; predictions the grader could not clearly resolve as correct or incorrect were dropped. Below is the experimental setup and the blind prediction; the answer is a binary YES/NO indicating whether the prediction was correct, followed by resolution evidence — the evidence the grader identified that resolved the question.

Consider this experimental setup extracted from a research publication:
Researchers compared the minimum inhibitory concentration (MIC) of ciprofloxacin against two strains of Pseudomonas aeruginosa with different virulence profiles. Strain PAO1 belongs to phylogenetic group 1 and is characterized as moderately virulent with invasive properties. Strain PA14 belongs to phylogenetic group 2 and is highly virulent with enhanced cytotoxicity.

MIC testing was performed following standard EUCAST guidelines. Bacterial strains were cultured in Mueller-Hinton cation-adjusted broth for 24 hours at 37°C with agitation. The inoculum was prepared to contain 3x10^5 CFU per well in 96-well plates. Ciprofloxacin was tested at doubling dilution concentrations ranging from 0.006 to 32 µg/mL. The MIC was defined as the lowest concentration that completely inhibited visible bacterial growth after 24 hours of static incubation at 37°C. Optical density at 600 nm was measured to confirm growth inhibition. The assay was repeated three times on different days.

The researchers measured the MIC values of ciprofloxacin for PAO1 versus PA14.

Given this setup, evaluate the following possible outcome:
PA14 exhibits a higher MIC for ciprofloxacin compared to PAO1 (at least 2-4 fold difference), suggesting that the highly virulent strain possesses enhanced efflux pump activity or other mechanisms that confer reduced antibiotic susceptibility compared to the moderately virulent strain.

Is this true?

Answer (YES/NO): NO